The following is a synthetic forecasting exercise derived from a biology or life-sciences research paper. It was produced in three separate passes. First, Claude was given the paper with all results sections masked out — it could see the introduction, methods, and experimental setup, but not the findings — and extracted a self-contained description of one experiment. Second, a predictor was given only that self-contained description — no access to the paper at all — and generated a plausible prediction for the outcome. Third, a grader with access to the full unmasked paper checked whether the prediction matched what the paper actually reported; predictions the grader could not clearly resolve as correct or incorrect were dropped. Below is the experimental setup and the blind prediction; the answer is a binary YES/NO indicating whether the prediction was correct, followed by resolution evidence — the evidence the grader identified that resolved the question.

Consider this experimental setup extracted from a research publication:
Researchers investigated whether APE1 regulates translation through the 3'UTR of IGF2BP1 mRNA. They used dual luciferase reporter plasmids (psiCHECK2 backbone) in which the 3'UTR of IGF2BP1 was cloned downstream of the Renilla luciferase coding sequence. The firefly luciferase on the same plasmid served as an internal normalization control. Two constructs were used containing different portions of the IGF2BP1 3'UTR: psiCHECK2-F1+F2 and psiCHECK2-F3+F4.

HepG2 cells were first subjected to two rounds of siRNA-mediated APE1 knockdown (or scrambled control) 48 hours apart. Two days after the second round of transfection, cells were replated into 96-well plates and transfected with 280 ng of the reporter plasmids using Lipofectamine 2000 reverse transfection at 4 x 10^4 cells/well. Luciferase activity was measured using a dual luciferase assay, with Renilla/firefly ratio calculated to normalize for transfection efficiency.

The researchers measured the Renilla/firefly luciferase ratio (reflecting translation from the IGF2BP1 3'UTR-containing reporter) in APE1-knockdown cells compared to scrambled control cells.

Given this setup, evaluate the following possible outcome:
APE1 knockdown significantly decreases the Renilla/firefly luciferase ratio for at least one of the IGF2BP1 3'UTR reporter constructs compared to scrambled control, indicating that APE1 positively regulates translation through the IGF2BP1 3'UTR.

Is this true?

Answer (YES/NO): NO